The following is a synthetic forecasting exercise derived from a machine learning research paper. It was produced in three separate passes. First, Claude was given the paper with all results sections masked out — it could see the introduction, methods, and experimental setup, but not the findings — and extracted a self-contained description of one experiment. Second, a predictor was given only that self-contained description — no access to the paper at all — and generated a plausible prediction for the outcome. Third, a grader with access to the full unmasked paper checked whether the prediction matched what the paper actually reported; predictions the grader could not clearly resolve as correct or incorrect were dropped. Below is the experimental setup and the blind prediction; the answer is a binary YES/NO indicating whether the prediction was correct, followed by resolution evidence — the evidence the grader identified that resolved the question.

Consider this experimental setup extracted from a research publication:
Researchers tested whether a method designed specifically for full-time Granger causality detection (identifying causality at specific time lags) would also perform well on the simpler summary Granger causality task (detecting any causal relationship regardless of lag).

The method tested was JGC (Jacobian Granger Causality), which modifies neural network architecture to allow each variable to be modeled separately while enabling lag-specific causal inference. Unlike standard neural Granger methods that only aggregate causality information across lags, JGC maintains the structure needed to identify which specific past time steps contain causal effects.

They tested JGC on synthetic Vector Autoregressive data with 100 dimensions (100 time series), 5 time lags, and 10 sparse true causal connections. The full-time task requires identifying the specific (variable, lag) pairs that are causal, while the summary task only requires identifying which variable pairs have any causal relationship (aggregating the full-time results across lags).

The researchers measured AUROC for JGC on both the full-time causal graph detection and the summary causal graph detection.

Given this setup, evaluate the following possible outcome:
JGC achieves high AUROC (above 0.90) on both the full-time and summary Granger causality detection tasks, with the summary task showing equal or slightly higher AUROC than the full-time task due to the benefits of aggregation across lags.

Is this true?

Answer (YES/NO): YES